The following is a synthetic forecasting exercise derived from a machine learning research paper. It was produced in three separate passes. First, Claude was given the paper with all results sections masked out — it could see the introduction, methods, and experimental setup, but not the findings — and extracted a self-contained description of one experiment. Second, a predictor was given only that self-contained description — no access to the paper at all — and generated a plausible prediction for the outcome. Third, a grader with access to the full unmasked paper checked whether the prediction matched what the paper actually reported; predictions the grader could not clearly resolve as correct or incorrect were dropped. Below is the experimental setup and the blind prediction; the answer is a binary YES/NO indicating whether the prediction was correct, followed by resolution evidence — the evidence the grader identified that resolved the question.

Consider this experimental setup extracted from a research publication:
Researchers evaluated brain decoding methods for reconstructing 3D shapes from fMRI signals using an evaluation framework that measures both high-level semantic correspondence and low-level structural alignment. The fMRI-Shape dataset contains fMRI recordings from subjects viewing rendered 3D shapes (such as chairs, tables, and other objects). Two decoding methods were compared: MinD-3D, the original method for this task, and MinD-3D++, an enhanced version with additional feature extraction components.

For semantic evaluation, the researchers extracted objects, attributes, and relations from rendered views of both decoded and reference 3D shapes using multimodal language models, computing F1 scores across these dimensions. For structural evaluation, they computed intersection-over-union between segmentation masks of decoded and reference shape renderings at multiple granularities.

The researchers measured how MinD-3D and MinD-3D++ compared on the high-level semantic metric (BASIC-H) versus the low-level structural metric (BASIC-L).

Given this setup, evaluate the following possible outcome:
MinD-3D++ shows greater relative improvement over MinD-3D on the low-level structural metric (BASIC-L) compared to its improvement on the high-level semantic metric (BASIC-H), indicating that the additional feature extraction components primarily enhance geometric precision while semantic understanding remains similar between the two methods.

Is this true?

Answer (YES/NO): NO